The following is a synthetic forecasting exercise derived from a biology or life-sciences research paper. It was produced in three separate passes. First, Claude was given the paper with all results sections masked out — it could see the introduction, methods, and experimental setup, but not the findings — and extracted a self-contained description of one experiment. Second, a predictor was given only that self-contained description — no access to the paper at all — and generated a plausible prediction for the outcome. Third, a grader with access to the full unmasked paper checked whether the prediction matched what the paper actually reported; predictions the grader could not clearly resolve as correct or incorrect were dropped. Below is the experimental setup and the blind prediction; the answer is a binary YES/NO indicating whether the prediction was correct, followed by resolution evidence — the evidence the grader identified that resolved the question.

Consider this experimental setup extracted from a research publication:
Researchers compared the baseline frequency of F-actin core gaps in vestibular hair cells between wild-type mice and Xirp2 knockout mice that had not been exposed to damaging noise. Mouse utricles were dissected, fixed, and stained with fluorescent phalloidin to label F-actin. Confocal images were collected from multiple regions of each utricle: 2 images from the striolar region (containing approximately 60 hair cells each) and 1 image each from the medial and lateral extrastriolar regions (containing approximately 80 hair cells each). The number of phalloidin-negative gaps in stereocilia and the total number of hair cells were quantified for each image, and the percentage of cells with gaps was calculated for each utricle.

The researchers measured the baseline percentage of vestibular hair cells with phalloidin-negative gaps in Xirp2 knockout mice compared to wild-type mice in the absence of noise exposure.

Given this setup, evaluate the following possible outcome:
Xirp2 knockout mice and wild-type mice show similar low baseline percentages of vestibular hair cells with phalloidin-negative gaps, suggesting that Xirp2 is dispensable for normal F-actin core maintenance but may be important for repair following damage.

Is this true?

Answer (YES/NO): NO